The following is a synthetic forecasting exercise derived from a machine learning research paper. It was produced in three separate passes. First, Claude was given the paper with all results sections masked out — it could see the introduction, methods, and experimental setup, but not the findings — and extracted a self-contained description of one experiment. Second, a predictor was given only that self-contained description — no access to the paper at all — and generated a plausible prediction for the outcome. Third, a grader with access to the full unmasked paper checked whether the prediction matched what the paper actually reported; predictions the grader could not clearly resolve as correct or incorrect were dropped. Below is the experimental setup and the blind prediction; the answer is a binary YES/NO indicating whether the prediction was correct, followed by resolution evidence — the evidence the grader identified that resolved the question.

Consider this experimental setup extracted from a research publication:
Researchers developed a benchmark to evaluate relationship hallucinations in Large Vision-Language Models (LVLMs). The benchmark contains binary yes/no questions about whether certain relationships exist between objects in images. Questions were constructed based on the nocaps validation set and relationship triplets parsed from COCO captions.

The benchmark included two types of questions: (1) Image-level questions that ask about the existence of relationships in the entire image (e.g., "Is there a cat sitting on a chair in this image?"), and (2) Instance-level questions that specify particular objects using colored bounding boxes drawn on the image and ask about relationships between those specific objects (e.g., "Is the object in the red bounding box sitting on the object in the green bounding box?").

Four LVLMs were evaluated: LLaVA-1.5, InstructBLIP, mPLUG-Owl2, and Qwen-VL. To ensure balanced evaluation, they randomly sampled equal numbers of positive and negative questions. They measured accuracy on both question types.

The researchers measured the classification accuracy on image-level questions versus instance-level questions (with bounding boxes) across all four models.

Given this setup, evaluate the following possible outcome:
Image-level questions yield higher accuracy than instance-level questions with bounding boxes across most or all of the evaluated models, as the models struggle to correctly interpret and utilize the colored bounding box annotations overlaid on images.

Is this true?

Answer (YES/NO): YES